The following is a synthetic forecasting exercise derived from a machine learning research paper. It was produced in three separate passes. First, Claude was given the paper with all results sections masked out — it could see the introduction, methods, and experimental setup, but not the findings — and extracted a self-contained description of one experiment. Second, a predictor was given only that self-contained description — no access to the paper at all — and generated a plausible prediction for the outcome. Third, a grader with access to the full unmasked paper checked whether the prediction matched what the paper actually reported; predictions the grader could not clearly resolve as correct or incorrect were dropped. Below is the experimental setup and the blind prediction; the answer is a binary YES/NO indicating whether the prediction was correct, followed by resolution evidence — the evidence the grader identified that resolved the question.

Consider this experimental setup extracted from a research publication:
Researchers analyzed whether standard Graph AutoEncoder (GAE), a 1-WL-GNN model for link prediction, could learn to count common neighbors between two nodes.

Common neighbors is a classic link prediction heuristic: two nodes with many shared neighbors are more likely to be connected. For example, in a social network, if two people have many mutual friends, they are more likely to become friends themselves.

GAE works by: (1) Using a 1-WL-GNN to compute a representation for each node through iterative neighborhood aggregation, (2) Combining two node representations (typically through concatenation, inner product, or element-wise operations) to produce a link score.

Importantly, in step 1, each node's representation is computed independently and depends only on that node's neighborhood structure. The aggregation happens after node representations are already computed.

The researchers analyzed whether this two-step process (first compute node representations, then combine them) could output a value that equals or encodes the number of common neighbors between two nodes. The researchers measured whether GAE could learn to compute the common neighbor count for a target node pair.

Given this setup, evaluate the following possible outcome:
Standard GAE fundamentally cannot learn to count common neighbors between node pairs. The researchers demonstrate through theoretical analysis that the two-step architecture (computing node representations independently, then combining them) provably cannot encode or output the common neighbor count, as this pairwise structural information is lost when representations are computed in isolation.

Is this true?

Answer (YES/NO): YES